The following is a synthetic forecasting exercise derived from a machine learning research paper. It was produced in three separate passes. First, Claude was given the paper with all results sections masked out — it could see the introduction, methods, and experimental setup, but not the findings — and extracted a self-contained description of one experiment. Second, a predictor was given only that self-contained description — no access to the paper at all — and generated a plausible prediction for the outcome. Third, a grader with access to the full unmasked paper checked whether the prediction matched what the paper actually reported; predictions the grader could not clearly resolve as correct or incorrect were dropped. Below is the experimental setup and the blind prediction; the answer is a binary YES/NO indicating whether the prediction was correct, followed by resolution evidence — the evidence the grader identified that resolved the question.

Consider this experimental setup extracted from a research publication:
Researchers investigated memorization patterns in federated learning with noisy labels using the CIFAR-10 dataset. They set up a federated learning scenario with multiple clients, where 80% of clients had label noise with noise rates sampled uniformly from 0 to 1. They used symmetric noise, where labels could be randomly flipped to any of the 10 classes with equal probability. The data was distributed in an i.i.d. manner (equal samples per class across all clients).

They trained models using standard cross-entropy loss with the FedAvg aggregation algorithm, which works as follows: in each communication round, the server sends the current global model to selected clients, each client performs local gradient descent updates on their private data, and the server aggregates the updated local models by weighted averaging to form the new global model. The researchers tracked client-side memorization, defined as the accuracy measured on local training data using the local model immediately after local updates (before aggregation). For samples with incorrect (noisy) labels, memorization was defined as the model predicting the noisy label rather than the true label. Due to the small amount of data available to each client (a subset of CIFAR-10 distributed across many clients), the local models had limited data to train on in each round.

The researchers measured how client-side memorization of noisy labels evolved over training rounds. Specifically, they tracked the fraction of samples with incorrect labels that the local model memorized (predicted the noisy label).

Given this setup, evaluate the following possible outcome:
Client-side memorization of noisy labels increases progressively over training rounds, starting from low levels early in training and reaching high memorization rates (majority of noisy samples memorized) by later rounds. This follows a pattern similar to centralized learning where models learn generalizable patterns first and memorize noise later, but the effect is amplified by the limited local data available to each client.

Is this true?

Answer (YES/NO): YES